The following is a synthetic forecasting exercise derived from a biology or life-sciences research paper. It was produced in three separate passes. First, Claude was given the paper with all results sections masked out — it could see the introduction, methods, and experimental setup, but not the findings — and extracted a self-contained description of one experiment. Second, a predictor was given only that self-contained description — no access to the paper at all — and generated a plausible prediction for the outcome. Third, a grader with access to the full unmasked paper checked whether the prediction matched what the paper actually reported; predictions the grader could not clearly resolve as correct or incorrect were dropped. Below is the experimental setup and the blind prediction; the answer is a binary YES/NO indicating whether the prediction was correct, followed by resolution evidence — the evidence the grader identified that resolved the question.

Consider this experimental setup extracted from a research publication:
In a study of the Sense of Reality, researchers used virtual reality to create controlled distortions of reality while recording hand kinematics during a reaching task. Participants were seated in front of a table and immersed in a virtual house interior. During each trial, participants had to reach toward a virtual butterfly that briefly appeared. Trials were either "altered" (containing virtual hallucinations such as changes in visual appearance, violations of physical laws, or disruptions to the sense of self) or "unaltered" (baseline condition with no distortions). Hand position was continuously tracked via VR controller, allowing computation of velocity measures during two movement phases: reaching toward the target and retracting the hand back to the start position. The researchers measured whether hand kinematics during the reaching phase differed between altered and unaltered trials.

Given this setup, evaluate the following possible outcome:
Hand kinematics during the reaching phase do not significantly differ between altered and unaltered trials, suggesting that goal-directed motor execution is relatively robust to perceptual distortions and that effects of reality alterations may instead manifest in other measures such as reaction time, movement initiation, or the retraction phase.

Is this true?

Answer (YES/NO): NO